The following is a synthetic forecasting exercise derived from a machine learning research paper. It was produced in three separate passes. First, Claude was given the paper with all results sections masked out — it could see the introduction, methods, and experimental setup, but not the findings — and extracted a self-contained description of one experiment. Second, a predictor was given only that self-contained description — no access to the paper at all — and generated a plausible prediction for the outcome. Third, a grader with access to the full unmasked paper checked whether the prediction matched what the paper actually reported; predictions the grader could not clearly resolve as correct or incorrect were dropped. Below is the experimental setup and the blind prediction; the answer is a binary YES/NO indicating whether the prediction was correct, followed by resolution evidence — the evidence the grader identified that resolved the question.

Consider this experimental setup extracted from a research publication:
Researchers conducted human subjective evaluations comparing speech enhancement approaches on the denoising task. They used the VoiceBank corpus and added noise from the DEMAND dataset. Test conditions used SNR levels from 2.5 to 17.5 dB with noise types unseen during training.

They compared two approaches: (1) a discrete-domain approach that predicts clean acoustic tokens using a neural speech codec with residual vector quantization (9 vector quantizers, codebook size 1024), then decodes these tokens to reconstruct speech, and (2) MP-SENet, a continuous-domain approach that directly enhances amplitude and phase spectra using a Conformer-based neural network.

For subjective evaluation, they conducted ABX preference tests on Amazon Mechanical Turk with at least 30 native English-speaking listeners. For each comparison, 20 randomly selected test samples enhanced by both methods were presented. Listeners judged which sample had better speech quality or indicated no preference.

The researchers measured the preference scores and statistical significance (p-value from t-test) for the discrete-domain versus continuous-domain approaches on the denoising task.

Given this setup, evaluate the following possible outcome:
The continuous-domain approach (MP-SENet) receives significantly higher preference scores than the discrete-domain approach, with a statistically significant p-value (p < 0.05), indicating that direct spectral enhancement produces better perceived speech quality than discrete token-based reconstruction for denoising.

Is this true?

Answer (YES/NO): NO